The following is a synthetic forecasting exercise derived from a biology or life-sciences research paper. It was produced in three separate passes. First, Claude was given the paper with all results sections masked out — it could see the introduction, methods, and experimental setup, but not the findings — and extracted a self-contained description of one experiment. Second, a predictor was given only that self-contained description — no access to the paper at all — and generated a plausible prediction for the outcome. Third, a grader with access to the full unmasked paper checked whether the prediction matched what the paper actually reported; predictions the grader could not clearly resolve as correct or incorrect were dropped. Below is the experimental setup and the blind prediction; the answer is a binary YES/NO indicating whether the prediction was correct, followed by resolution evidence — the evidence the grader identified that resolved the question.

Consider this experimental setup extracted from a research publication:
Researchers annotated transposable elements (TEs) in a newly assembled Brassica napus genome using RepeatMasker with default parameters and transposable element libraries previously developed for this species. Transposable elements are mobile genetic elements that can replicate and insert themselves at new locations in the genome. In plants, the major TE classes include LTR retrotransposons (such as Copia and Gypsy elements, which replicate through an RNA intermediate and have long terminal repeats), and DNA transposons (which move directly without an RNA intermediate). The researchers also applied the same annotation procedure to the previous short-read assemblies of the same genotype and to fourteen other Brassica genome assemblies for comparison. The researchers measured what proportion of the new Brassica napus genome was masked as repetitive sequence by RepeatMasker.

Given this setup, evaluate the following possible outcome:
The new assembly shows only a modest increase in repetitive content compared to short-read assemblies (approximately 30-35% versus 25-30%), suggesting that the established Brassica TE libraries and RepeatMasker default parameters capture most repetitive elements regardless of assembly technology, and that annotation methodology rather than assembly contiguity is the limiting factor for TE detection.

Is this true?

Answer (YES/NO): NO